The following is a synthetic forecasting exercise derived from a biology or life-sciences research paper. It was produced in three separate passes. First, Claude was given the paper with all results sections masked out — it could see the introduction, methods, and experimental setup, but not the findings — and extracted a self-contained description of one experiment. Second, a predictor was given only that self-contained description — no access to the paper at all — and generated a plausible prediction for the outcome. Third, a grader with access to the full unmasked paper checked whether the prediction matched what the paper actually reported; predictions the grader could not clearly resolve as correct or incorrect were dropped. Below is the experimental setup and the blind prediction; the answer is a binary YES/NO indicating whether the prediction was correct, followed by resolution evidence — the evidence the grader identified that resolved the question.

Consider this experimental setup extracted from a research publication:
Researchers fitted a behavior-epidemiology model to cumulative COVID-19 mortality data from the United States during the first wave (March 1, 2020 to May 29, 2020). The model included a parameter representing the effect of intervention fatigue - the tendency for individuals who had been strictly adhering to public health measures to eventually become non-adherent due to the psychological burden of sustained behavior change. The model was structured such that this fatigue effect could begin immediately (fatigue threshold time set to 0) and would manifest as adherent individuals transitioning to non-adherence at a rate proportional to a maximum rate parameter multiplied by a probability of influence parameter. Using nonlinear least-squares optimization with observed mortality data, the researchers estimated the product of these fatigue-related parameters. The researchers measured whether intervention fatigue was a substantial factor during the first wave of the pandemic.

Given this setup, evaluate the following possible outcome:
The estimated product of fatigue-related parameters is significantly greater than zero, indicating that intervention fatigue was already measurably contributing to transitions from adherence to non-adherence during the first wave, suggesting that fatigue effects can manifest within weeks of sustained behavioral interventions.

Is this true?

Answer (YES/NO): NO